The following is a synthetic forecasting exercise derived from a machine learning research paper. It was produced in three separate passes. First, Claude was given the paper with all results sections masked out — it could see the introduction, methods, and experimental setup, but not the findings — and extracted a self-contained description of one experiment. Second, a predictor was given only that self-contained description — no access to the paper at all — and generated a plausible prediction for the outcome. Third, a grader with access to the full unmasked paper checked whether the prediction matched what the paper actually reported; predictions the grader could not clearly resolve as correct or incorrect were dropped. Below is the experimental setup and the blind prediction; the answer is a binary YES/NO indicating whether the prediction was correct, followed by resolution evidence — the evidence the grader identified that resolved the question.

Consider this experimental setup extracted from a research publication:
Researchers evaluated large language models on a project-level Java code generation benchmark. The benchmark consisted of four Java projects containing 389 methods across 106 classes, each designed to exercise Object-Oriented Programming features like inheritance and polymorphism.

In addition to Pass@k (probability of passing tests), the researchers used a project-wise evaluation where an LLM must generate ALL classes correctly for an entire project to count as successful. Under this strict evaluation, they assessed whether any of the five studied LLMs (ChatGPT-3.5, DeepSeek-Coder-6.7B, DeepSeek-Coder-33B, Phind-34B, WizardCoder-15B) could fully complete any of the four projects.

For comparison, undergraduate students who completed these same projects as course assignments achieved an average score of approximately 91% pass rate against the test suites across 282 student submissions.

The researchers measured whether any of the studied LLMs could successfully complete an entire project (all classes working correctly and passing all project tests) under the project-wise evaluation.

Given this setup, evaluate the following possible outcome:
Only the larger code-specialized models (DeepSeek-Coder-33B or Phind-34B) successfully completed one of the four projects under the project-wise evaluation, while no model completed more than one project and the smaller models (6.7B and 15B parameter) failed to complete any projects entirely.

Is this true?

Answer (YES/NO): NO